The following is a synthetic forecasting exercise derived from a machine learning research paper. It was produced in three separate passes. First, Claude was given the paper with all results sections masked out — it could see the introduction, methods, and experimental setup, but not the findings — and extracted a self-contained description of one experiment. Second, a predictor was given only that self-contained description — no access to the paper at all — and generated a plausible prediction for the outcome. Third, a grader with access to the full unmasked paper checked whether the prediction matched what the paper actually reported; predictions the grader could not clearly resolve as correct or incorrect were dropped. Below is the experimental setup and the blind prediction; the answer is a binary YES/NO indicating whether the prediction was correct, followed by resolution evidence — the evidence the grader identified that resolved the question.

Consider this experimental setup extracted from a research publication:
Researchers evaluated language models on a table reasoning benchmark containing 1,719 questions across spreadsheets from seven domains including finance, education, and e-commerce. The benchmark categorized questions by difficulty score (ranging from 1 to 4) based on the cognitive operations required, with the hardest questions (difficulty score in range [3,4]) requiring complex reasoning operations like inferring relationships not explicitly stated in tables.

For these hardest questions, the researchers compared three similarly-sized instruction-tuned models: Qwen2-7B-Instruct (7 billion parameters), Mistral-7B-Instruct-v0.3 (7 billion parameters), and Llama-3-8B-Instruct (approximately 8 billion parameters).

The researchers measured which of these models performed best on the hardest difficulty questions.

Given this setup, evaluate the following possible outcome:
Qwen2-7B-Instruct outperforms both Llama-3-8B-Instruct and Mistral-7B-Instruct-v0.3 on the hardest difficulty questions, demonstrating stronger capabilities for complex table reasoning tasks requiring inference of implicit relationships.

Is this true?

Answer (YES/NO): YES